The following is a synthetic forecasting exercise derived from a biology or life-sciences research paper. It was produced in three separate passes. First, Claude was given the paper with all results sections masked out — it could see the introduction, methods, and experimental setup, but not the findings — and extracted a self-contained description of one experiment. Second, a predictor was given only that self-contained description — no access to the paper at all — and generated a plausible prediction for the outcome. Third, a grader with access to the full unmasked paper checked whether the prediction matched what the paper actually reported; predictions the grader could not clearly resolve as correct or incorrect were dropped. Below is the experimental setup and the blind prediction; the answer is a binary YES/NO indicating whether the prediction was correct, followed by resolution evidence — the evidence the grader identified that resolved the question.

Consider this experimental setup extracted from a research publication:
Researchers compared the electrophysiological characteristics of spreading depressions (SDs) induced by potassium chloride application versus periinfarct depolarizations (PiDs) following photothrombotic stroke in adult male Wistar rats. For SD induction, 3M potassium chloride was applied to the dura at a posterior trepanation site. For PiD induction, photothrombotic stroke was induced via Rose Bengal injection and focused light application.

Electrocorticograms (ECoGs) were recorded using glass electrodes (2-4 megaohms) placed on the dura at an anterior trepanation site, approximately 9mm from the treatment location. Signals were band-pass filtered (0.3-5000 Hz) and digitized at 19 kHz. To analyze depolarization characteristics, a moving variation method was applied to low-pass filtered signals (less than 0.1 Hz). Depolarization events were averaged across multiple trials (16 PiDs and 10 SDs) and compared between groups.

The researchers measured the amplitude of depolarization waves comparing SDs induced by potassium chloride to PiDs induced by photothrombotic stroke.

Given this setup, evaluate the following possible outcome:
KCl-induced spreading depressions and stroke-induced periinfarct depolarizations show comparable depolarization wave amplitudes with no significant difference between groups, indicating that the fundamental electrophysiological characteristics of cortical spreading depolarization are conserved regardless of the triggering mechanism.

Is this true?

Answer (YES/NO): NO